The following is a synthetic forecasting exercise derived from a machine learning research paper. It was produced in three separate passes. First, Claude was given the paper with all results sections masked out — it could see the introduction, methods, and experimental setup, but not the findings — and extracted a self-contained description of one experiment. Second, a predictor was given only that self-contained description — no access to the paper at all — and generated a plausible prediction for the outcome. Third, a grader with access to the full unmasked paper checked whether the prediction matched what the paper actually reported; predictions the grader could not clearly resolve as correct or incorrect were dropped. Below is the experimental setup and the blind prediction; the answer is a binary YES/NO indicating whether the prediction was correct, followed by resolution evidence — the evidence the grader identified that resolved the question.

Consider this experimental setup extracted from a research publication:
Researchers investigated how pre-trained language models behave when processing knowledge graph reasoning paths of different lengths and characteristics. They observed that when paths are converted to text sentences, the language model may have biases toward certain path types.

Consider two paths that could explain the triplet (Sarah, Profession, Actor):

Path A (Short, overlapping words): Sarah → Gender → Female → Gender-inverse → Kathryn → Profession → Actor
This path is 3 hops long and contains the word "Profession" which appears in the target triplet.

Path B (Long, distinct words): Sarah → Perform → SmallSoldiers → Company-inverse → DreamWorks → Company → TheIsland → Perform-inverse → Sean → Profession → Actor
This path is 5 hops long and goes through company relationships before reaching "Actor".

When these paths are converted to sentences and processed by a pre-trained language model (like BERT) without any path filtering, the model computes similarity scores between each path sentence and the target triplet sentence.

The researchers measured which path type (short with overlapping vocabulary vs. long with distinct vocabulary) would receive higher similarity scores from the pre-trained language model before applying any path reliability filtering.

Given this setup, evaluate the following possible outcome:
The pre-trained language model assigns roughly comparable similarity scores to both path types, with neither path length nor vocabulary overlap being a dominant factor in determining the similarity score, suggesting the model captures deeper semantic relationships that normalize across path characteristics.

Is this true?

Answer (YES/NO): NO